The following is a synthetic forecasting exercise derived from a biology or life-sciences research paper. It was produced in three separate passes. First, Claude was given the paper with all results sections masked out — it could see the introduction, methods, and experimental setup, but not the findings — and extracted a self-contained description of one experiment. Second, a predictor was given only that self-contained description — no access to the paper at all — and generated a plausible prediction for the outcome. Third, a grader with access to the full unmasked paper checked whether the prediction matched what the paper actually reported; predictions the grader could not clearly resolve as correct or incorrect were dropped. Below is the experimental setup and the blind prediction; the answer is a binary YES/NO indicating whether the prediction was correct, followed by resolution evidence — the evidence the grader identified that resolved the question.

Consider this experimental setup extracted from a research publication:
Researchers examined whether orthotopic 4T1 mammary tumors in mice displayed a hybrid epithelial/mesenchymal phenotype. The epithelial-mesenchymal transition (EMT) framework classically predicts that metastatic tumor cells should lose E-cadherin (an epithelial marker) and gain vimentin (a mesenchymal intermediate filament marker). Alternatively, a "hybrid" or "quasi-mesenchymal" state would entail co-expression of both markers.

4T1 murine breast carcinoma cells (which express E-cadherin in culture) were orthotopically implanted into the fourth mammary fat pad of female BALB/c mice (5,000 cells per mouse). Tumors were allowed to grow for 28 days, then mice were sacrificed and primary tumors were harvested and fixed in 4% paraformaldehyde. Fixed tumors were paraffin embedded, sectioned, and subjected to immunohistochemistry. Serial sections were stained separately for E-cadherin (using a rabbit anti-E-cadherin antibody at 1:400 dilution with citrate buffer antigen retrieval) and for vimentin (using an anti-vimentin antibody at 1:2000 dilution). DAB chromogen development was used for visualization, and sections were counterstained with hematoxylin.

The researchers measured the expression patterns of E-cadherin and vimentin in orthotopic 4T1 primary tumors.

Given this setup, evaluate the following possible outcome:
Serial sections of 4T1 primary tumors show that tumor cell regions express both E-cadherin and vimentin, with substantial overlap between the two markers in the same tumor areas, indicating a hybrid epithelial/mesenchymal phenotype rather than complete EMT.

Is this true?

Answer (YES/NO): YES